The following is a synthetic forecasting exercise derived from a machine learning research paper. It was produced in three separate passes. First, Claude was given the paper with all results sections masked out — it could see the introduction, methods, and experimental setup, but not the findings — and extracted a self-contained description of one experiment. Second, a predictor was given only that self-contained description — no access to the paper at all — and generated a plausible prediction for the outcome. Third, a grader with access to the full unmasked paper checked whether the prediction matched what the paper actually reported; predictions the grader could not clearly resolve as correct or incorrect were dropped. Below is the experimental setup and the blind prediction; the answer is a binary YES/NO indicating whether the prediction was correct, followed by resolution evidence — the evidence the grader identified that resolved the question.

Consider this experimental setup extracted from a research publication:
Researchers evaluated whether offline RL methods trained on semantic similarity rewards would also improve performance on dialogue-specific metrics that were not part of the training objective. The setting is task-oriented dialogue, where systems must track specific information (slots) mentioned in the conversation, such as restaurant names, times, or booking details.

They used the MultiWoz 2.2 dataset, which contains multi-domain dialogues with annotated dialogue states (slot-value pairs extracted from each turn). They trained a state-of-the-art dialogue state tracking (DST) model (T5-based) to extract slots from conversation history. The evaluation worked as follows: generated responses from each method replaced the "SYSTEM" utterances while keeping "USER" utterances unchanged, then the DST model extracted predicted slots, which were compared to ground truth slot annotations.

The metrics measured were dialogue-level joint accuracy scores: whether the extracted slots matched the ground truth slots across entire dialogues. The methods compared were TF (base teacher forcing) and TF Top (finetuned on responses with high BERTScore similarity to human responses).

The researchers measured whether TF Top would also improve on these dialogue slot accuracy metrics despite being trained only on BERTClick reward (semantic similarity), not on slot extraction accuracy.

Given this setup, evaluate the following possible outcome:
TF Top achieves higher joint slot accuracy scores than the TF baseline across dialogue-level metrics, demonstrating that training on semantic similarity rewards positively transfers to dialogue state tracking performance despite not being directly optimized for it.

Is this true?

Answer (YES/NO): YES